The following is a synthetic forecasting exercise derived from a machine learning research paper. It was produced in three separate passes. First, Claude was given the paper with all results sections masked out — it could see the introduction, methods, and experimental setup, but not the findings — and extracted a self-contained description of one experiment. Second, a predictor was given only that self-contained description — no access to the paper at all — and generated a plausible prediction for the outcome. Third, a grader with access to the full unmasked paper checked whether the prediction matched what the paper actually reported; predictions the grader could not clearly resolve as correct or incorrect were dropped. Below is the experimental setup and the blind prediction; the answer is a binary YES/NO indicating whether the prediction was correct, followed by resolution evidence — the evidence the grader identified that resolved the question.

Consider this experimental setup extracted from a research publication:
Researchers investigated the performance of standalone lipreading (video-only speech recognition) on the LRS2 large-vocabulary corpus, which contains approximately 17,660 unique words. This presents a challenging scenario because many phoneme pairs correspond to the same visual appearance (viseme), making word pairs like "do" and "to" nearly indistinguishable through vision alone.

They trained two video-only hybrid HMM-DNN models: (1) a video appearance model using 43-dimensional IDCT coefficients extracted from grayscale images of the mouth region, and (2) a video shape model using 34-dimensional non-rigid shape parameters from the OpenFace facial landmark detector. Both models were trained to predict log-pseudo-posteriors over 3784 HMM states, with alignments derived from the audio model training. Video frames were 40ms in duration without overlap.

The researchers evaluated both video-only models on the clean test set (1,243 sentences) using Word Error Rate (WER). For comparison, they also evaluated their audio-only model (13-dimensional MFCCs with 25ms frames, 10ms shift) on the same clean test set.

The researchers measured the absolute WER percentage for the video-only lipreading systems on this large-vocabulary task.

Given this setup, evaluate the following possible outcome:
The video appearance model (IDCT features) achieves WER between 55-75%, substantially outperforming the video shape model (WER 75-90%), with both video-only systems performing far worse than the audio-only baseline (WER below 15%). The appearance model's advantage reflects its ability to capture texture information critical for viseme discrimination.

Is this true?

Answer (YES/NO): NO